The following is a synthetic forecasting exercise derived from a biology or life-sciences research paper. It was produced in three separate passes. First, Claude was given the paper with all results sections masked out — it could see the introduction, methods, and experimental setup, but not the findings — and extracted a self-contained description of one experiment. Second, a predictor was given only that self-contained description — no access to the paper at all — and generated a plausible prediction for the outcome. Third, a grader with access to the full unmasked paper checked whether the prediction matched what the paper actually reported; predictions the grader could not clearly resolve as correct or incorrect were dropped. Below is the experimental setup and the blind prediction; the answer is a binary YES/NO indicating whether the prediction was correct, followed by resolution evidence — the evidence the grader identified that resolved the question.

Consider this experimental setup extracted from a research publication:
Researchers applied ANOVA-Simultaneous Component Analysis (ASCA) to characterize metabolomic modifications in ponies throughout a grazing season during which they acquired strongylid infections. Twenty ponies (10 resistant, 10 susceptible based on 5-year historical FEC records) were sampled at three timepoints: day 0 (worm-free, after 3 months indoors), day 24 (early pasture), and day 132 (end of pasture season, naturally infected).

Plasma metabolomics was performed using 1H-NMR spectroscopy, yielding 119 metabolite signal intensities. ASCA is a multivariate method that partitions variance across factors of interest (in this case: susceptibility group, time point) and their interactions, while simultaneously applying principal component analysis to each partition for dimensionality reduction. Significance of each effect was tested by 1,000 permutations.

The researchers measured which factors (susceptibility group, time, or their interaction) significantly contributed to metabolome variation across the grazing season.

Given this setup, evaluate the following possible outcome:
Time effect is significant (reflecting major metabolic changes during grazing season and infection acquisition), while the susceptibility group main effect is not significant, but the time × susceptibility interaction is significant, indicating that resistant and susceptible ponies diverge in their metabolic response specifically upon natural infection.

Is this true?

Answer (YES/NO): NO